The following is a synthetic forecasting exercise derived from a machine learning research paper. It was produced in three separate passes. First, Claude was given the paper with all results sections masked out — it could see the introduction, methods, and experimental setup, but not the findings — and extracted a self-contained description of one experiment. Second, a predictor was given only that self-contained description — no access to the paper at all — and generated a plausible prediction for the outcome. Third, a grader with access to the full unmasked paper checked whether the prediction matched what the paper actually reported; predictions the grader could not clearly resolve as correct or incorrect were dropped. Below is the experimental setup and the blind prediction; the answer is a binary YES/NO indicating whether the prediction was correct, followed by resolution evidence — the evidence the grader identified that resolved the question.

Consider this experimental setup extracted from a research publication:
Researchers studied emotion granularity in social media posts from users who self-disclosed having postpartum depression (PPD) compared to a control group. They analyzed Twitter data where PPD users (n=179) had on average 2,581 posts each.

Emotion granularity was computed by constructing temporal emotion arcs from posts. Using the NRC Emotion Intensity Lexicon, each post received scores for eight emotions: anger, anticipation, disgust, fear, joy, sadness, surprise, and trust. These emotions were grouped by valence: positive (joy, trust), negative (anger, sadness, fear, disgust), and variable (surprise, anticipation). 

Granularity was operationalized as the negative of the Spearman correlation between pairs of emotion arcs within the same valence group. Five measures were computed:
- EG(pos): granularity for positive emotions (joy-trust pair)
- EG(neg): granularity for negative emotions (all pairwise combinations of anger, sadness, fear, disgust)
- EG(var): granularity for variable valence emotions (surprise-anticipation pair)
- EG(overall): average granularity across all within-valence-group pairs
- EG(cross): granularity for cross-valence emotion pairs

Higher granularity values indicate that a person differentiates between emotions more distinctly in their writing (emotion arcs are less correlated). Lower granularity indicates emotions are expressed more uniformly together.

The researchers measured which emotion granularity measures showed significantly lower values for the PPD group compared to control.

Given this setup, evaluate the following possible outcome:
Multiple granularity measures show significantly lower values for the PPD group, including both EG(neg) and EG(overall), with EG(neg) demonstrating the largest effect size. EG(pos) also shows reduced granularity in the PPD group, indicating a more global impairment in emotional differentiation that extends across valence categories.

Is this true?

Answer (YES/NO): NO